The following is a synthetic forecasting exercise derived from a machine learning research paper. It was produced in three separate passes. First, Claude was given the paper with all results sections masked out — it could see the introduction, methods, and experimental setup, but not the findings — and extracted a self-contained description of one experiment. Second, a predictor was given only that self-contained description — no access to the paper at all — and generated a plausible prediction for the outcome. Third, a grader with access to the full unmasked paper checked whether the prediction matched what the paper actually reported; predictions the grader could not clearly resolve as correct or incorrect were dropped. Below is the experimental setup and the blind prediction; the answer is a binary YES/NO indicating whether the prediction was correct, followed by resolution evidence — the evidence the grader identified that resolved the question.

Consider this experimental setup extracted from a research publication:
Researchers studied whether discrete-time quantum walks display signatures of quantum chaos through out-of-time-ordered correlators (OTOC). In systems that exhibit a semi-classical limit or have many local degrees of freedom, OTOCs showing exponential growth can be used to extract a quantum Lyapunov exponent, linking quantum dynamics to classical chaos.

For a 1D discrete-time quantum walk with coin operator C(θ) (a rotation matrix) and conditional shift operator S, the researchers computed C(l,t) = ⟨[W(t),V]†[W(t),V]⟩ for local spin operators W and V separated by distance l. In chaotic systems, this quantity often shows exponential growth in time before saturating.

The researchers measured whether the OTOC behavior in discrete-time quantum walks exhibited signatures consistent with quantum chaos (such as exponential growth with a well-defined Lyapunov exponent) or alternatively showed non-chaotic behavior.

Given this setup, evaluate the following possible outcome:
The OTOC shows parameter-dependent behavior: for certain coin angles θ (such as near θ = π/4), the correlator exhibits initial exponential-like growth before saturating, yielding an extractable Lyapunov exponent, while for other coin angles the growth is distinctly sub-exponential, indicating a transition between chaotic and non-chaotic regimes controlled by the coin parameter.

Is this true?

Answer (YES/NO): NO